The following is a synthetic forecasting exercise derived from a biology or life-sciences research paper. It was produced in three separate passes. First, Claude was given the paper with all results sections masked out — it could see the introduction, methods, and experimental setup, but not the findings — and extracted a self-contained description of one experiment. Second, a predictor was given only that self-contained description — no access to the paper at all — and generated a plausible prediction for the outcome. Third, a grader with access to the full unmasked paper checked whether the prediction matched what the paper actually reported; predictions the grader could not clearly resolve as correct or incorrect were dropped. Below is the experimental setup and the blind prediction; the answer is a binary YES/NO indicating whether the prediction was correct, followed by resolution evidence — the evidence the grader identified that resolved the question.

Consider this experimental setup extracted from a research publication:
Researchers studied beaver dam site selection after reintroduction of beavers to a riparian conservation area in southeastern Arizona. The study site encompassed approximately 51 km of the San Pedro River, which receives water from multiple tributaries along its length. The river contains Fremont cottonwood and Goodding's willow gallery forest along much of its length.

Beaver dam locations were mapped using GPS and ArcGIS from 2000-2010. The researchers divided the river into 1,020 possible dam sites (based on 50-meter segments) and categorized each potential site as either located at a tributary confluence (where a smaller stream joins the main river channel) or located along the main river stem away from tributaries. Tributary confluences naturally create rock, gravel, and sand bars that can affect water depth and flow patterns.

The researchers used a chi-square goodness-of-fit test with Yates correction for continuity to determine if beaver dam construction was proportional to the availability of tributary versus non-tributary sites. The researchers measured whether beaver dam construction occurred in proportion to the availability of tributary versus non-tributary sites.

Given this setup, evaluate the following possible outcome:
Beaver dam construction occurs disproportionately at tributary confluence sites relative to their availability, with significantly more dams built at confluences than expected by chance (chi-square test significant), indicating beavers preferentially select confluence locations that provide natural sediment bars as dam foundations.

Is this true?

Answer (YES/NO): YES